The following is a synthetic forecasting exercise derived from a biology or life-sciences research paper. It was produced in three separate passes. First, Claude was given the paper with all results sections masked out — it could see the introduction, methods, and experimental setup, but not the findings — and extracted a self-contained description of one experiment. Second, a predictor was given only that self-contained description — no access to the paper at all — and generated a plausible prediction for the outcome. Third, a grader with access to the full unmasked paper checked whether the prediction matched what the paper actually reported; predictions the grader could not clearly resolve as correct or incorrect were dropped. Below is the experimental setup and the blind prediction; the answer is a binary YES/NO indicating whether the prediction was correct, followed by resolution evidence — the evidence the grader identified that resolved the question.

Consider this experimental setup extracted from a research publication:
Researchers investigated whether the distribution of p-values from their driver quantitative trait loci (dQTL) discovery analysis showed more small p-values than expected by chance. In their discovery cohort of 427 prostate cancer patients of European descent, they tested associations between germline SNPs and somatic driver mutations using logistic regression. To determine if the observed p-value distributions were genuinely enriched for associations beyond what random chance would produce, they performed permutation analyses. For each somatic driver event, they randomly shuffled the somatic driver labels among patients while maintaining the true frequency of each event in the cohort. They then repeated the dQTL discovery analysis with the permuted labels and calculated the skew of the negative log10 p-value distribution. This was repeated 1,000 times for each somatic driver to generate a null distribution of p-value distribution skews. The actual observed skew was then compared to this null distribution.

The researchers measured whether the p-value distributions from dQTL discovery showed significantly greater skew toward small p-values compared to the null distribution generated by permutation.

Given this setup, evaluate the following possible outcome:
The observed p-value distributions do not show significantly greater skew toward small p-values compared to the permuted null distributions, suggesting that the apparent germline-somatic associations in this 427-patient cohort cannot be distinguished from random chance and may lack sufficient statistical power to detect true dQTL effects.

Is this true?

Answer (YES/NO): NO